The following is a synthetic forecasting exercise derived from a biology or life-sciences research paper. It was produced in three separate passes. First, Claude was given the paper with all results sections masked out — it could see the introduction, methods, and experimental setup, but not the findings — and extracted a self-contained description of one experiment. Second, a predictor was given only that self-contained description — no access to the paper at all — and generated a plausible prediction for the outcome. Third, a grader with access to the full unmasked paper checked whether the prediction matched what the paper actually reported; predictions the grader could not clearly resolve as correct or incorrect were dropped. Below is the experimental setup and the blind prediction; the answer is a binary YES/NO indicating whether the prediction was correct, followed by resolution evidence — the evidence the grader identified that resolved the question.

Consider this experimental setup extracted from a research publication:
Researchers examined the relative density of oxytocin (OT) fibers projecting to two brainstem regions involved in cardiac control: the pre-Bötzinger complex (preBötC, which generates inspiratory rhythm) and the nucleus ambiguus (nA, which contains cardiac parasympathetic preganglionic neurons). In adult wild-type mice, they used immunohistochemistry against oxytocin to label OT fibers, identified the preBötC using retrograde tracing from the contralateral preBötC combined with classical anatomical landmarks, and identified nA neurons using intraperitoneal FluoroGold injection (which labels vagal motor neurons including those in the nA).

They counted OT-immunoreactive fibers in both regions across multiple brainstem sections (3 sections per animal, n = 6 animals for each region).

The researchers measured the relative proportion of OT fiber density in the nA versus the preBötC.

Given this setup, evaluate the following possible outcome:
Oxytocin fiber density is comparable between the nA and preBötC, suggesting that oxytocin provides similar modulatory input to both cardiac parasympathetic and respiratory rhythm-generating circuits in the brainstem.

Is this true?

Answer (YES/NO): NO